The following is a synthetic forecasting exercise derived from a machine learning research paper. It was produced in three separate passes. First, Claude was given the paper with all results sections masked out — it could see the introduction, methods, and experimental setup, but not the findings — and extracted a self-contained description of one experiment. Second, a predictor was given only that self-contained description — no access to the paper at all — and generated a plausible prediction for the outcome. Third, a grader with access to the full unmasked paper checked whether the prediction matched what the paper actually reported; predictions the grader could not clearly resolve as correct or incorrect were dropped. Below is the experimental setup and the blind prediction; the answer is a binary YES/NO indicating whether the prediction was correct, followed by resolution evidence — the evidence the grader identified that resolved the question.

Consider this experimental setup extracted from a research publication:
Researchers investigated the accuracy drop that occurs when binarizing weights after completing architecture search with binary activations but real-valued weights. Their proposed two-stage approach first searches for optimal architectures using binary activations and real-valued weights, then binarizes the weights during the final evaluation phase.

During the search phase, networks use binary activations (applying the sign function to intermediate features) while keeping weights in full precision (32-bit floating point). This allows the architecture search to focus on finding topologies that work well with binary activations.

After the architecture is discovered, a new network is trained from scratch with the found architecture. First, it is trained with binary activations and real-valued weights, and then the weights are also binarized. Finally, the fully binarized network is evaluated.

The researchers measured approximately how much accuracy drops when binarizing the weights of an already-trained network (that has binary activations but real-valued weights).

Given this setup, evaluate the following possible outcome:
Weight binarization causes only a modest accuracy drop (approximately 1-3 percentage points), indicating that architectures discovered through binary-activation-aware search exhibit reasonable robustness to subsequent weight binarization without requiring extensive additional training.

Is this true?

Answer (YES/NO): YES